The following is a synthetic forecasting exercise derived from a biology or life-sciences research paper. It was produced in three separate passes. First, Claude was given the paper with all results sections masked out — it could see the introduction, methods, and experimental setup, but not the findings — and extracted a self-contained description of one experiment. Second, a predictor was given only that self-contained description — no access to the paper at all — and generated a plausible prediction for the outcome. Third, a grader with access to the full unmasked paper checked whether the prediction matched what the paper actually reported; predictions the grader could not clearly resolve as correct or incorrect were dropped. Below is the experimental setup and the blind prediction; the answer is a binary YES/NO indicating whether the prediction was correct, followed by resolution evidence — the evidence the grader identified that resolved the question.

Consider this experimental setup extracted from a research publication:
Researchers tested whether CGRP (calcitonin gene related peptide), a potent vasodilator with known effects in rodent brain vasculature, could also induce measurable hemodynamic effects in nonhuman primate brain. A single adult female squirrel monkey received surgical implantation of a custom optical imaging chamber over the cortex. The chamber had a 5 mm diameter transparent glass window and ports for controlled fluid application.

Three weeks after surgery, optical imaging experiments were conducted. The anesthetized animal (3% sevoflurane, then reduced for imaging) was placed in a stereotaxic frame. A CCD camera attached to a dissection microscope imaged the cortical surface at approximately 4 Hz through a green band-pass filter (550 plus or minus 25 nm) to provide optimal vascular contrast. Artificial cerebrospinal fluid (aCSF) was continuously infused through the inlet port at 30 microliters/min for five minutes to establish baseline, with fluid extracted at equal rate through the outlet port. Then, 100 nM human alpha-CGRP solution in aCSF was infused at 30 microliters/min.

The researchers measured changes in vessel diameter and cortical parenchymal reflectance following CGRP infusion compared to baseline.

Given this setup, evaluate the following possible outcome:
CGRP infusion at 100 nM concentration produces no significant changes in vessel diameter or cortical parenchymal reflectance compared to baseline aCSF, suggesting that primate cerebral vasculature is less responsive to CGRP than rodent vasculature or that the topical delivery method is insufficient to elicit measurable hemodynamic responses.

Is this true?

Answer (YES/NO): NO